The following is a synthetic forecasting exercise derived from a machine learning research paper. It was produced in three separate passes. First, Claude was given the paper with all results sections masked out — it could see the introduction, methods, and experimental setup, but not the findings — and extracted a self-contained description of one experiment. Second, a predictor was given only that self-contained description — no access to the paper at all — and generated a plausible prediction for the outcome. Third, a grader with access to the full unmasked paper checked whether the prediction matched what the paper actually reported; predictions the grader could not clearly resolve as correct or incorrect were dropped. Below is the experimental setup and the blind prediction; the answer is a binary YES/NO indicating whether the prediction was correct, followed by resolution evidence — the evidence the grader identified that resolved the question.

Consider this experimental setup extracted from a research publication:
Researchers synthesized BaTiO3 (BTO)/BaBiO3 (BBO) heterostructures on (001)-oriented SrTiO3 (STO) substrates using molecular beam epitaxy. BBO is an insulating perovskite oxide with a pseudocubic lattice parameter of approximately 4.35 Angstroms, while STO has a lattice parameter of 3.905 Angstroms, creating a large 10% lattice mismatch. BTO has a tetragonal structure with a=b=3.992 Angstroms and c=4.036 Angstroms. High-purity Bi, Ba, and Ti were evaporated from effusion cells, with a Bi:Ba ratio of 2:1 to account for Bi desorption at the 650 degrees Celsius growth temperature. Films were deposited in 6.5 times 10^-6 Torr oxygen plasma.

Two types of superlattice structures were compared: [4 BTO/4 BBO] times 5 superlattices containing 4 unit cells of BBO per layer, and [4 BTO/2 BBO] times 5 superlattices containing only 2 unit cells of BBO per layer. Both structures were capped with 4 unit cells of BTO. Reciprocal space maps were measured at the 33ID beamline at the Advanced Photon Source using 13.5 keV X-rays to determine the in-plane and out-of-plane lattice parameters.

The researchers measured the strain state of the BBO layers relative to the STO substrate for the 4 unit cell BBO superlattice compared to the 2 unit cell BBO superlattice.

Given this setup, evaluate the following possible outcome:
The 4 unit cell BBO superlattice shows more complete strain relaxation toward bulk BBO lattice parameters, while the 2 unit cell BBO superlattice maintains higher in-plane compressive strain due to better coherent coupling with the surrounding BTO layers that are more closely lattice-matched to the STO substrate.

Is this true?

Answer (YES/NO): YES